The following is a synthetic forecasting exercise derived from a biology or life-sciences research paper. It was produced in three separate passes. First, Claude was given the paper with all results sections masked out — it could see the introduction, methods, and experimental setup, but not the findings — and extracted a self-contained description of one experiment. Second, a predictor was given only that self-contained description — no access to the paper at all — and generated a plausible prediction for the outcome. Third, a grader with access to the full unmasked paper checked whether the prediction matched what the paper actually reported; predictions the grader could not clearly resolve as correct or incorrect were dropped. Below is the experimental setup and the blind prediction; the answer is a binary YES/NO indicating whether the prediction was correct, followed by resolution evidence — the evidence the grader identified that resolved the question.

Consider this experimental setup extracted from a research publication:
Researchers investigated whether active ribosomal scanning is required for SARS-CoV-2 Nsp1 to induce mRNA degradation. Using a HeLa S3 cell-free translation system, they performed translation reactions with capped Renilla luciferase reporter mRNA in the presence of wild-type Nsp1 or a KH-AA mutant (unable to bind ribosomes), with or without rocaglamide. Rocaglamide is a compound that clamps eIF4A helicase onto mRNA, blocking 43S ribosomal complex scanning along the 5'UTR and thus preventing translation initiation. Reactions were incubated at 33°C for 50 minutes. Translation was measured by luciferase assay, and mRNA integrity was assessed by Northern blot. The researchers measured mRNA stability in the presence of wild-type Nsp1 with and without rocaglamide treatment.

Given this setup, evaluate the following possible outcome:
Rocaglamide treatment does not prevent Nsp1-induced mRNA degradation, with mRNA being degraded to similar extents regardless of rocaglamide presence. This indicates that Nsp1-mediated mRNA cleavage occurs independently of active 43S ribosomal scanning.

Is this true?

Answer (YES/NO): YES